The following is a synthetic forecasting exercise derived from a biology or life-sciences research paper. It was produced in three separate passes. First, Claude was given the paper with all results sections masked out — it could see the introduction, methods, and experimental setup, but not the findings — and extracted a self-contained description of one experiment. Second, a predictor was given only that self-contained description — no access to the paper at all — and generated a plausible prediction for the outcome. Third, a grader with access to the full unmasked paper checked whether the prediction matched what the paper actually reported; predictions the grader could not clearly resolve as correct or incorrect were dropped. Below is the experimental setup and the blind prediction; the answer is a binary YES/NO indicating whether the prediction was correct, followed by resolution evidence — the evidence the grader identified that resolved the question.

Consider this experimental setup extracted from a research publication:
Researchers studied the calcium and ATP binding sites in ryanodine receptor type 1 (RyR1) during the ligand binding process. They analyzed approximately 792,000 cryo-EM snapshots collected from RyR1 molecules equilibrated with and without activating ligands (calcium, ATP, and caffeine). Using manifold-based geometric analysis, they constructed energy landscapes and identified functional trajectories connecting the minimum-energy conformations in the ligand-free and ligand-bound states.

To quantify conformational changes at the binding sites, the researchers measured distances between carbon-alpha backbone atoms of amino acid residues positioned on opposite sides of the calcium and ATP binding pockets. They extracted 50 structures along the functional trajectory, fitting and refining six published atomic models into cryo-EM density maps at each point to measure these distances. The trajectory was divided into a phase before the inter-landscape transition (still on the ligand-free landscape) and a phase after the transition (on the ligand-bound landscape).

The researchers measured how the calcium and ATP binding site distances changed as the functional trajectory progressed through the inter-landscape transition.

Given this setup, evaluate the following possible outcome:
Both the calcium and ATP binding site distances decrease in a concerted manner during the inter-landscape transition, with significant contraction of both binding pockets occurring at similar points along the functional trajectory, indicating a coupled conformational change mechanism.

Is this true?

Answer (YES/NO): NO